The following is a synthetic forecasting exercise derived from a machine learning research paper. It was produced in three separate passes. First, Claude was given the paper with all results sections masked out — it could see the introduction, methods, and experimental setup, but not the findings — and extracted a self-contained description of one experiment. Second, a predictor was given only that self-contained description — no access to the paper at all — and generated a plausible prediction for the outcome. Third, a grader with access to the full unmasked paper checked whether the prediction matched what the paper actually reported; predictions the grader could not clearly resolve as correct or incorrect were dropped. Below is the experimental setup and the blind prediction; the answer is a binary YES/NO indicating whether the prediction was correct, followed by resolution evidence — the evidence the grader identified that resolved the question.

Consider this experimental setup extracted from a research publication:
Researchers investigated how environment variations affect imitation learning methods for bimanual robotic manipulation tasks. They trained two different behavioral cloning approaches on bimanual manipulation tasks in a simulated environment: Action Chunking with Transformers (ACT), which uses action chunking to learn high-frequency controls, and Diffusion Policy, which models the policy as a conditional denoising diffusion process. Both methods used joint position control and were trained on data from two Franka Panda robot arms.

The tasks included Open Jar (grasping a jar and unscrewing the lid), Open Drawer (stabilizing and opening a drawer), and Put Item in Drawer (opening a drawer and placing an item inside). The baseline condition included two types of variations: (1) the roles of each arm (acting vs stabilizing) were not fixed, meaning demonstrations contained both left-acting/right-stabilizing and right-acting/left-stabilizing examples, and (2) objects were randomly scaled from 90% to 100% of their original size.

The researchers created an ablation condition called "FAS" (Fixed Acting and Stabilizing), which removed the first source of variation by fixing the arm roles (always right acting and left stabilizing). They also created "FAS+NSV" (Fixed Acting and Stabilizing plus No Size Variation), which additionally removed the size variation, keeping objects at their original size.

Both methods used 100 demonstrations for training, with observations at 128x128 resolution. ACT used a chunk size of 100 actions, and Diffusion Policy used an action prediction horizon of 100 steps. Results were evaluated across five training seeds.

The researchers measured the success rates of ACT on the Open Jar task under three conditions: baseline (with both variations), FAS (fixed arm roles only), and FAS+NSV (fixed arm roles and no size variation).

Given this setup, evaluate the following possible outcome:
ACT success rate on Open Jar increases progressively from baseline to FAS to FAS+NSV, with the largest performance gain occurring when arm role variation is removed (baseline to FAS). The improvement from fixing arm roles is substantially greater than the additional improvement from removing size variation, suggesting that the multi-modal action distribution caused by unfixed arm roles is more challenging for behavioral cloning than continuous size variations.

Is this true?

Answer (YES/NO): NO